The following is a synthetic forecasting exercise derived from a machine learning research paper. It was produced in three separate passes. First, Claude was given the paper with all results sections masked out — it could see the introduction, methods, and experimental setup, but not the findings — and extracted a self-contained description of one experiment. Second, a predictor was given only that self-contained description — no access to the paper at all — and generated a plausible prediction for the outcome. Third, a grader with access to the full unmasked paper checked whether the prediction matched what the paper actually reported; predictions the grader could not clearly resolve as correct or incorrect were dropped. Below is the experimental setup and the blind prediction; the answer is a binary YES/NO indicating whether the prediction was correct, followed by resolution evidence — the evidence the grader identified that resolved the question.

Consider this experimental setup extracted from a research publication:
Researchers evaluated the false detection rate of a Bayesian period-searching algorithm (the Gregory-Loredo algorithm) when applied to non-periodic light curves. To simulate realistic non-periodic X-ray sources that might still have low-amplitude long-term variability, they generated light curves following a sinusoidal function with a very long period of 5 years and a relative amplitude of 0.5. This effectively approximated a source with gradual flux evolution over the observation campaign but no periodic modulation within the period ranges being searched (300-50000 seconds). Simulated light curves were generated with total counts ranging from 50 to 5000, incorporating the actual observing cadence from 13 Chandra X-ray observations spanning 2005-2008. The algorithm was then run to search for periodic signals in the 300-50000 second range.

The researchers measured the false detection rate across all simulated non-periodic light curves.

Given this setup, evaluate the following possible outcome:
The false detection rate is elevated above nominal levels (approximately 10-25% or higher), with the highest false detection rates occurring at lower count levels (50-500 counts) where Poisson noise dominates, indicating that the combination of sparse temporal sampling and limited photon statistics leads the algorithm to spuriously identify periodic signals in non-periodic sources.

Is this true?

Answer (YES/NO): NO